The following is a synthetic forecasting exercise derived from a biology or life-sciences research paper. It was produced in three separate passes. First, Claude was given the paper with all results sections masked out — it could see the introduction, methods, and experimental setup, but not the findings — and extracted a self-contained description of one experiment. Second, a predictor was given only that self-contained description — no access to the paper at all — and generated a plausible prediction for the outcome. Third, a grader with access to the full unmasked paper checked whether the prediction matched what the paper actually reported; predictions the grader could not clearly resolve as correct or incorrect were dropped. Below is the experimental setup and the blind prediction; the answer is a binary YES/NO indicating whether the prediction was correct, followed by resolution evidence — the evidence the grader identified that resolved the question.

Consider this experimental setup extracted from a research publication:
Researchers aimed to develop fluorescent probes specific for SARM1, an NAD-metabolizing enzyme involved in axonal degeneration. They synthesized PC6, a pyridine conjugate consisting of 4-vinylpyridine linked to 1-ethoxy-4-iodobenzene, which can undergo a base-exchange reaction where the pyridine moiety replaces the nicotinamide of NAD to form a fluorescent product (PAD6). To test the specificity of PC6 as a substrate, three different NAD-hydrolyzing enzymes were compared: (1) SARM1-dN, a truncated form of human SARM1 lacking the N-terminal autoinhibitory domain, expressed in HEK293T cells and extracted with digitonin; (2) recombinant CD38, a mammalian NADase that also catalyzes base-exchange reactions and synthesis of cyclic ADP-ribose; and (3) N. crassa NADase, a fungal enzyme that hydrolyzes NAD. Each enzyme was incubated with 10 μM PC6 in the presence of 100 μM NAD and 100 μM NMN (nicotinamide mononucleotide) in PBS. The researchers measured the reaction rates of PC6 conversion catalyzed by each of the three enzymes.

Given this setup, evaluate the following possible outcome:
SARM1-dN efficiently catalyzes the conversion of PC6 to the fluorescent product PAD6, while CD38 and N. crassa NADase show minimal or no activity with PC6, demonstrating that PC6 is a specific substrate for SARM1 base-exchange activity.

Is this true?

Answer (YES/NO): YES